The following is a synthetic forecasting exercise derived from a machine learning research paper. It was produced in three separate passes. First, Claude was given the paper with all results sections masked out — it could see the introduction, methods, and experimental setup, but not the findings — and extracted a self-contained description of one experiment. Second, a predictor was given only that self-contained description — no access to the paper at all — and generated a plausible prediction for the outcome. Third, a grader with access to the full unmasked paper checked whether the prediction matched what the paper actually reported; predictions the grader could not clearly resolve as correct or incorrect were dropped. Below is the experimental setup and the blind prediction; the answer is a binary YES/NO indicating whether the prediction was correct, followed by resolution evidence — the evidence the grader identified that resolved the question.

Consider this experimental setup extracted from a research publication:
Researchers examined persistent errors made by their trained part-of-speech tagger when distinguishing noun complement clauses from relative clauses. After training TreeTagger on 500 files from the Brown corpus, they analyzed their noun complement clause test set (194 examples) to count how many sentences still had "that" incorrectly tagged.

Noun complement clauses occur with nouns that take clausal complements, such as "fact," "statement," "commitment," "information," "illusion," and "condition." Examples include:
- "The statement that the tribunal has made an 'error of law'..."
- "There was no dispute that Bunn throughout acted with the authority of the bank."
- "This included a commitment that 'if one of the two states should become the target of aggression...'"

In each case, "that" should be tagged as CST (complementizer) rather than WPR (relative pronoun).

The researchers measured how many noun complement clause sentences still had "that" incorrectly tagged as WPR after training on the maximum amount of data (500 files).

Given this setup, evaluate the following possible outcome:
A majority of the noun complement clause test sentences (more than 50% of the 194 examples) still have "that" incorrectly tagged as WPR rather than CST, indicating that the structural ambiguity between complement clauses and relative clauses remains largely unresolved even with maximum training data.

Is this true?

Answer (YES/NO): NO